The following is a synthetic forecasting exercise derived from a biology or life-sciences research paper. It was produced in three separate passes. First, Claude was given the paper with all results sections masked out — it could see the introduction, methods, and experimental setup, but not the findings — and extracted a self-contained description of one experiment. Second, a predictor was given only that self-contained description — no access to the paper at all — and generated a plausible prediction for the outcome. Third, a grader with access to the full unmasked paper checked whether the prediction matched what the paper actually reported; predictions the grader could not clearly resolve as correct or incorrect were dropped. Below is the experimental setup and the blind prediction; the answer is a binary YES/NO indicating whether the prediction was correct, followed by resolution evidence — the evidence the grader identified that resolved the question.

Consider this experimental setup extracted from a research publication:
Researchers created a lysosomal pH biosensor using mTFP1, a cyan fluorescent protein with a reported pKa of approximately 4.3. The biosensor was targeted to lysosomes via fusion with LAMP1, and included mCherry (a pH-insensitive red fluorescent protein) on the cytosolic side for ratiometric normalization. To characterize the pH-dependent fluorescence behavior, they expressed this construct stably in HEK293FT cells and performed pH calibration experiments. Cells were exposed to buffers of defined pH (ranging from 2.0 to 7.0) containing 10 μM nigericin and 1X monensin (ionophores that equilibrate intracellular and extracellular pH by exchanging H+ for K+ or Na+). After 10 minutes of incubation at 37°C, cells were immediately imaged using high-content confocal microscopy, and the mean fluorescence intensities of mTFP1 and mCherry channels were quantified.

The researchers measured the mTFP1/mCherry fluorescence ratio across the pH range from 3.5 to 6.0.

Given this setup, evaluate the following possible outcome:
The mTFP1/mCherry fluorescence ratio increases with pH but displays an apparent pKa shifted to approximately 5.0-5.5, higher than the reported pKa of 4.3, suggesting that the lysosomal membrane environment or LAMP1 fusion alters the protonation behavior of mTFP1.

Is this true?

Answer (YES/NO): NO